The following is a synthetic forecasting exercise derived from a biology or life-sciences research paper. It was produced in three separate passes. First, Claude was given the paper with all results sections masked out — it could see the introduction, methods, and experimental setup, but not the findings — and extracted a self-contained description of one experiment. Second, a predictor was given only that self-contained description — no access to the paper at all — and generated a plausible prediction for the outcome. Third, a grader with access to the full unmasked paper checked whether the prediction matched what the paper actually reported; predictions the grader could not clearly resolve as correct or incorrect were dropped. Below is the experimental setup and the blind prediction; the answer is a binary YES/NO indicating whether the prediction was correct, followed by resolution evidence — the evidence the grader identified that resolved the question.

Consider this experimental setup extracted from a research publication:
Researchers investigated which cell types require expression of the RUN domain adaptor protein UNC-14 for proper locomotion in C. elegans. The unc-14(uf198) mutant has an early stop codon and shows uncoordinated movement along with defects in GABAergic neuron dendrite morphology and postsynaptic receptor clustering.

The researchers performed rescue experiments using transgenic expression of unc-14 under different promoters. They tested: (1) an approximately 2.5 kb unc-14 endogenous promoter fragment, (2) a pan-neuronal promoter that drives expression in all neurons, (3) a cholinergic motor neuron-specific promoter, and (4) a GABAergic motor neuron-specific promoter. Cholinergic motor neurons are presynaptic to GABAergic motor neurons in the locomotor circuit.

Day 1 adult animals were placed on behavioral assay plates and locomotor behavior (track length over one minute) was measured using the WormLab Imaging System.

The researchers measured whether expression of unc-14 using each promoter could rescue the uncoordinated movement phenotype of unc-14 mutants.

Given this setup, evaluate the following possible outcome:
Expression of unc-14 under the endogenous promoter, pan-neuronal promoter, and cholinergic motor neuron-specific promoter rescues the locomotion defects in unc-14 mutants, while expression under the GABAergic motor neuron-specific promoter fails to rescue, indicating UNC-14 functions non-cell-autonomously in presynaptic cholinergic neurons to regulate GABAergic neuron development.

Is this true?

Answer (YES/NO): NO